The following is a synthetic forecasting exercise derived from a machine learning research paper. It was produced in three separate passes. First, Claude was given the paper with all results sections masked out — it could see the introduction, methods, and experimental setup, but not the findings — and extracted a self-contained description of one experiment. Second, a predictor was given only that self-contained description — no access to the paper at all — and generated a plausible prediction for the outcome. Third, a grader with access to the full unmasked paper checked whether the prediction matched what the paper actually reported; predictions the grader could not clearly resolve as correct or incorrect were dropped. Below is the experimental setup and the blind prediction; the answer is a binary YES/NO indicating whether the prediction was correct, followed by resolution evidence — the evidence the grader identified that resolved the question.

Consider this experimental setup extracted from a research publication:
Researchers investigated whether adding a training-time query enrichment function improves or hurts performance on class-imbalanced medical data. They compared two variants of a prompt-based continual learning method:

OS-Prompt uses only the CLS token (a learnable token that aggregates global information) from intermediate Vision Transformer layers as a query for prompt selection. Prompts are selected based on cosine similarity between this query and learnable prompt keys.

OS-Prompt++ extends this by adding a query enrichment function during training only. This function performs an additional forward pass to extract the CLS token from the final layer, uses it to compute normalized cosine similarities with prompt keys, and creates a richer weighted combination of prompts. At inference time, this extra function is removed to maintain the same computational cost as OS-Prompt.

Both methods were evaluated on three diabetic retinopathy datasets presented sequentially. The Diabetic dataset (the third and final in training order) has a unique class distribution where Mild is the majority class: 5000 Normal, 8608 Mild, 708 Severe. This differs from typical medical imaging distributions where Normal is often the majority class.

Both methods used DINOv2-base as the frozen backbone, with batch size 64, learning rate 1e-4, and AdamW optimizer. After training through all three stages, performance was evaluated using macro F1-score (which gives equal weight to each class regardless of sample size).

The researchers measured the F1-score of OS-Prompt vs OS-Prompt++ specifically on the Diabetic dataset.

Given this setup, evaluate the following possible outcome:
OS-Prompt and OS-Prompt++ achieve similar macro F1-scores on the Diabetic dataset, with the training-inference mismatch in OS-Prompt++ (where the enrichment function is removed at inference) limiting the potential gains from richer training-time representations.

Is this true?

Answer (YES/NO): YES